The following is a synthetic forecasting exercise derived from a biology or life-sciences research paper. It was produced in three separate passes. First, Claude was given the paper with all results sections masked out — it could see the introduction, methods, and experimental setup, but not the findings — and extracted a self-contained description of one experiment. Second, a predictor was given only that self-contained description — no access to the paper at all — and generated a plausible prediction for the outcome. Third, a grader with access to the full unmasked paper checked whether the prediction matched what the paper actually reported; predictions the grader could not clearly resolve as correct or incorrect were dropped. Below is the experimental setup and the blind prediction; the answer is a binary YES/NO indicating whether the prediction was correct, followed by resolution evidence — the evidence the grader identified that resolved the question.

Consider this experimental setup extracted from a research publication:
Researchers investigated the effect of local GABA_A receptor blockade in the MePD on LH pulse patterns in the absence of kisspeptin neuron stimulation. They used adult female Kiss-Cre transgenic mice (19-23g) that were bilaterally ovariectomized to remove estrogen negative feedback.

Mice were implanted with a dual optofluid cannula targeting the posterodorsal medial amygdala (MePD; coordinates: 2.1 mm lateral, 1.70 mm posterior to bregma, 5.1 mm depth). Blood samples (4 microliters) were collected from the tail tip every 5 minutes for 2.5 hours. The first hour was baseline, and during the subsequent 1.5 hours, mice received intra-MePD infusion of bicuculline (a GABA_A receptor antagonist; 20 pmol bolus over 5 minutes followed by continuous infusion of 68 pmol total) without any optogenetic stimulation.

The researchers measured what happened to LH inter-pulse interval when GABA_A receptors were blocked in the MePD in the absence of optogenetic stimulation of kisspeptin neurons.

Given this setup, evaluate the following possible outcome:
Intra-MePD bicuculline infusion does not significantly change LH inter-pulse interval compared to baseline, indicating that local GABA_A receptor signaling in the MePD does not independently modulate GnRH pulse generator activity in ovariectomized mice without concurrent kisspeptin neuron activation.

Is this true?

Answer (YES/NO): YES